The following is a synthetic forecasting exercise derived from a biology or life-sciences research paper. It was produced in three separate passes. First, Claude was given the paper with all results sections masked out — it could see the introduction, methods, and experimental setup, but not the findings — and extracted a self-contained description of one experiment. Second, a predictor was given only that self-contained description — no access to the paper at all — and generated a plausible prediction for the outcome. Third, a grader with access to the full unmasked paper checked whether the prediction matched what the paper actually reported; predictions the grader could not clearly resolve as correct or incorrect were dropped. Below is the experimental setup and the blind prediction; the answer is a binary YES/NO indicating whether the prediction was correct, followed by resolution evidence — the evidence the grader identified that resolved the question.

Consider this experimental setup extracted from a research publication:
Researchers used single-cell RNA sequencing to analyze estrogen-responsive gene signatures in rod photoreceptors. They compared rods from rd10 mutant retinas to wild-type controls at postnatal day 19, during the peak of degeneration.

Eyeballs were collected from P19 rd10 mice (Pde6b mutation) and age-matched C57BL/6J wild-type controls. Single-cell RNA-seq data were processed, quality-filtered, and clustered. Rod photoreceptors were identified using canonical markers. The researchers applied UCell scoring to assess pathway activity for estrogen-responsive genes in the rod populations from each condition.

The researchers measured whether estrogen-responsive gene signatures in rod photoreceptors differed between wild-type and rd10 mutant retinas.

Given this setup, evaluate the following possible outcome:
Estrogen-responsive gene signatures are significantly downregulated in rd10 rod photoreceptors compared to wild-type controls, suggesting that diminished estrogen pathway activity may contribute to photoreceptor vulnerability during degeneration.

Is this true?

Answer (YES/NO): YES